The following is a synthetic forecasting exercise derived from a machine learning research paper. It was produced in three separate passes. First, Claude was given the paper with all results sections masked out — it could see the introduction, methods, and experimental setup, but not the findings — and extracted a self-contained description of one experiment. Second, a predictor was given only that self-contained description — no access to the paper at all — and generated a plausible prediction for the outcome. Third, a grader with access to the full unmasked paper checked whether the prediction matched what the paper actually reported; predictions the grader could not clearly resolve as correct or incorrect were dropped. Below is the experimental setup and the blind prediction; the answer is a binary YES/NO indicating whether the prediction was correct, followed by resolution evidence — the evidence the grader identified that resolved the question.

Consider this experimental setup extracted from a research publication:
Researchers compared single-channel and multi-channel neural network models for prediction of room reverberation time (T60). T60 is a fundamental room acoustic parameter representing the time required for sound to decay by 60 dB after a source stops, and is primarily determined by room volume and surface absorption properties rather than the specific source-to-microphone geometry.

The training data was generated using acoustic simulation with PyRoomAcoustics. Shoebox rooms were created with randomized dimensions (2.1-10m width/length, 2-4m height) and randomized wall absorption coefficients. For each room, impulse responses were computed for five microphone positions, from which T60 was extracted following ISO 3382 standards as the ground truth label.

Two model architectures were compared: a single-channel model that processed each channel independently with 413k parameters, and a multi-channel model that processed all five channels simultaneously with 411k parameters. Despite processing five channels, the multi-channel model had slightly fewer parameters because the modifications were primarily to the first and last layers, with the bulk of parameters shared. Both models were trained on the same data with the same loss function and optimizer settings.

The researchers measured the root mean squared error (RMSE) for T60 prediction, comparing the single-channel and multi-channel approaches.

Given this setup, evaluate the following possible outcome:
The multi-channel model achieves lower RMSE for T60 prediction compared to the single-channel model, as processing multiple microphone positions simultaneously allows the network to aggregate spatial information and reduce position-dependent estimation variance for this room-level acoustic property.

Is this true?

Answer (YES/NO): NO